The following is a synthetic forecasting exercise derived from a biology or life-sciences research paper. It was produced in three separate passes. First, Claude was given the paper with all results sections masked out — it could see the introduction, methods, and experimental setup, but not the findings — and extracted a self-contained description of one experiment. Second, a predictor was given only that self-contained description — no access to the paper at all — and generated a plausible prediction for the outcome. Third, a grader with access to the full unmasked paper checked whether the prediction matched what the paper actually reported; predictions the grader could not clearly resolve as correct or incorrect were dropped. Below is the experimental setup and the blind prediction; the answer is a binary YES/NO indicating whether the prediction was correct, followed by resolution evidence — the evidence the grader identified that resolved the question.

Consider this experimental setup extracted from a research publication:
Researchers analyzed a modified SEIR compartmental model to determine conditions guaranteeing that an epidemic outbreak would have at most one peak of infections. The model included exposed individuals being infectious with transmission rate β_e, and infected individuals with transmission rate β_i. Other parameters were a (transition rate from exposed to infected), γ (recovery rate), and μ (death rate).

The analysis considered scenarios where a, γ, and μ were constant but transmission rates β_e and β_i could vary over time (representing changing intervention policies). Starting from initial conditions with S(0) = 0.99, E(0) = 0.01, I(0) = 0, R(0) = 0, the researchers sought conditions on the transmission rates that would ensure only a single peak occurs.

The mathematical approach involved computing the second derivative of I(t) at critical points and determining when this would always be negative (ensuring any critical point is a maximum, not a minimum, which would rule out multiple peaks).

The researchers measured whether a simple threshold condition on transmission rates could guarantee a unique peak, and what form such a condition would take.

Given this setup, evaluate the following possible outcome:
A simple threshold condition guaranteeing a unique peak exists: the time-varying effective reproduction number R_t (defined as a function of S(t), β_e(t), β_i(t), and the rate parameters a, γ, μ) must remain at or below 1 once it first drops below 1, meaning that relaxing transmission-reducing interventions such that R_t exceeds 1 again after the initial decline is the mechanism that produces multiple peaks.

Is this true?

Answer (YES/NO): YES